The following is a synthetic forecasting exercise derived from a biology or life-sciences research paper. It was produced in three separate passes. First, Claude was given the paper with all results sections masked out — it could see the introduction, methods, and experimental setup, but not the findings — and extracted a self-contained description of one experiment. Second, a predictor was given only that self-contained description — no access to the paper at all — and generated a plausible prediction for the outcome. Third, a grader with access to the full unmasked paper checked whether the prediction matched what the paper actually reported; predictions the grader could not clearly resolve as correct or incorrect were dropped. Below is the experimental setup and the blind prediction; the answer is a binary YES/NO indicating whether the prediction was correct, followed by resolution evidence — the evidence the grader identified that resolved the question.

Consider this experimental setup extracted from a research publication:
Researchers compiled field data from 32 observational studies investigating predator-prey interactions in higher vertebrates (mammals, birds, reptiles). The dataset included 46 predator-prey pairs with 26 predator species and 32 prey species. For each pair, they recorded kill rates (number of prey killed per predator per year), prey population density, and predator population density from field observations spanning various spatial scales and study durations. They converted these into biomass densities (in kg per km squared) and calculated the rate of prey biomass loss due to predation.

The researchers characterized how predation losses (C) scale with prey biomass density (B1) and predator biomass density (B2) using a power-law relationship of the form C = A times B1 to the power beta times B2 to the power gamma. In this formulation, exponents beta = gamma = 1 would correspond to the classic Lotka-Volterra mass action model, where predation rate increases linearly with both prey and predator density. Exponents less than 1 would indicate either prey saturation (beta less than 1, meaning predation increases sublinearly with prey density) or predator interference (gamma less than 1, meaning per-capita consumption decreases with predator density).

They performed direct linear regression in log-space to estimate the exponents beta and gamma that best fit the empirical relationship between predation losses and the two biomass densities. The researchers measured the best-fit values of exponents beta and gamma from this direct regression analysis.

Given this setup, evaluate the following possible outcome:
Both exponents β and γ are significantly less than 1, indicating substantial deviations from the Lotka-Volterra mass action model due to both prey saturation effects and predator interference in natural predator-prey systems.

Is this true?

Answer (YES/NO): YES